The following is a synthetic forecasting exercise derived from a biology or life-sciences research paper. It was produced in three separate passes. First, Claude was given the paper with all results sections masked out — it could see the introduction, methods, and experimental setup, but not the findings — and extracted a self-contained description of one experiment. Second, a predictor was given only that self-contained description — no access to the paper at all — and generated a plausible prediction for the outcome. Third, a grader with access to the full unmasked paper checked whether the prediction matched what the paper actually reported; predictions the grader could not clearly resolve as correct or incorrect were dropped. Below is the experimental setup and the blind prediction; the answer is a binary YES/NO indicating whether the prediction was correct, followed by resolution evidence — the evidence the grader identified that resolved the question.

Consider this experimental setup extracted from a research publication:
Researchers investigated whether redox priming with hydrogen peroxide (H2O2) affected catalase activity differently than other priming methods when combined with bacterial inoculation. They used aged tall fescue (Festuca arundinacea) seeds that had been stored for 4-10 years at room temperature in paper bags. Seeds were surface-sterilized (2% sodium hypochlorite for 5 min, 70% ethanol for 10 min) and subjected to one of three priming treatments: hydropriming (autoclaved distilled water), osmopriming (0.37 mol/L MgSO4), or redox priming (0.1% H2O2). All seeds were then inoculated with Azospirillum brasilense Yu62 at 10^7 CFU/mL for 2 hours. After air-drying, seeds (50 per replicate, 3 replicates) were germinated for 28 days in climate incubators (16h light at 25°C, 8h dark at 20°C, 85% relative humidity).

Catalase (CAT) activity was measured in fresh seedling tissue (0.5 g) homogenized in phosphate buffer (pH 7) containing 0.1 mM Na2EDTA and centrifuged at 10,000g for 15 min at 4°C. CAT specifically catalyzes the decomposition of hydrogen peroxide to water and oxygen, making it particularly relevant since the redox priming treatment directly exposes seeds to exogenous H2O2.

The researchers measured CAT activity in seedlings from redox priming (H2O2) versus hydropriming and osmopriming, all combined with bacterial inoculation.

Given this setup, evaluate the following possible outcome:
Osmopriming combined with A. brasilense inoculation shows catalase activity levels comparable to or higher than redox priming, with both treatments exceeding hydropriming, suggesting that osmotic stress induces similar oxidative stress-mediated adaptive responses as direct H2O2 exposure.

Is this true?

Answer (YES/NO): NO